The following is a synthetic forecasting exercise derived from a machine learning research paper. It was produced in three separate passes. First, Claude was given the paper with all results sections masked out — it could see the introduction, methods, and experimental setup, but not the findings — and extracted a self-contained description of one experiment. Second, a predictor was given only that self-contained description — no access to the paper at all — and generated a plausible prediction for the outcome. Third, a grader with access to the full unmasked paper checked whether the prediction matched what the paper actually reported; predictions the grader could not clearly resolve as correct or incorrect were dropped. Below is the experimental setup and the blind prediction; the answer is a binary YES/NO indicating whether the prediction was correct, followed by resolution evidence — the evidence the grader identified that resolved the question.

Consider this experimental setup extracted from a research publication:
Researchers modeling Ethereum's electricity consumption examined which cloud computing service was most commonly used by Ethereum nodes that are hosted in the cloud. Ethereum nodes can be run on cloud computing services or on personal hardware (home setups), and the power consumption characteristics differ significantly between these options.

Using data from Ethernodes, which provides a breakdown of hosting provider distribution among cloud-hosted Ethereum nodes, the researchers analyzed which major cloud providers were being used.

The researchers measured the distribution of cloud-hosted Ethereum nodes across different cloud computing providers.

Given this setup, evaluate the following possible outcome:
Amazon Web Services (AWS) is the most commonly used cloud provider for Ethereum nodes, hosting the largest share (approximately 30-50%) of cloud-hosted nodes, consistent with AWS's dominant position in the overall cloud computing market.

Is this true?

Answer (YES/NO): NO